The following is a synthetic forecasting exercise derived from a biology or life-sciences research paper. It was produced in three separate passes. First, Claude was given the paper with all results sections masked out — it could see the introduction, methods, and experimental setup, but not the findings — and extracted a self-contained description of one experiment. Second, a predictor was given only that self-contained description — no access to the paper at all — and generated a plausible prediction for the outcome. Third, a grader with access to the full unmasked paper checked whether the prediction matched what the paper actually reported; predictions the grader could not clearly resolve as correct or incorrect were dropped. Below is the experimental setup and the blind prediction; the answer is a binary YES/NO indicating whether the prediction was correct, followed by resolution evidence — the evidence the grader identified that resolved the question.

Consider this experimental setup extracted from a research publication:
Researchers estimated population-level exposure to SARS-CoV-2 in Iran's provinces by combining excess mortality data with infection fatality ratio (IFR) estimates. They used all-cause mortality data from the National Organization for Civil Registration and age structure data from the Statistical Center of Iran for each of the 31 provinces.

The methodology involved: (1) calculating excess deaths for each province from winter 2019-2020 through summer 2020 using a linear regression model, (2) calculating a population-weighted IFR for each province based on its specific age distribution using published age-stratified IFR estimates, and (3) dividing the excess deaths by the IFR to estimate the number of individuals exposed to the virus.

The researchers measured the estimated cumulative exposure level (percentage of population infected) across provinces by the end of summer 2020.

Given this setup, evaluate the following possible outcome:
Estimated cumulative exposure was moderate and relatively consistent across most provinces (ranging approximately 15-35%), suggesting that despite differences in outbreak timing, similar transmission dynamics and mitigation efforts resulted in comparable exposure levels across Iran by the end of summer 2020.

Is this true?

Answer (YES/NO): NO